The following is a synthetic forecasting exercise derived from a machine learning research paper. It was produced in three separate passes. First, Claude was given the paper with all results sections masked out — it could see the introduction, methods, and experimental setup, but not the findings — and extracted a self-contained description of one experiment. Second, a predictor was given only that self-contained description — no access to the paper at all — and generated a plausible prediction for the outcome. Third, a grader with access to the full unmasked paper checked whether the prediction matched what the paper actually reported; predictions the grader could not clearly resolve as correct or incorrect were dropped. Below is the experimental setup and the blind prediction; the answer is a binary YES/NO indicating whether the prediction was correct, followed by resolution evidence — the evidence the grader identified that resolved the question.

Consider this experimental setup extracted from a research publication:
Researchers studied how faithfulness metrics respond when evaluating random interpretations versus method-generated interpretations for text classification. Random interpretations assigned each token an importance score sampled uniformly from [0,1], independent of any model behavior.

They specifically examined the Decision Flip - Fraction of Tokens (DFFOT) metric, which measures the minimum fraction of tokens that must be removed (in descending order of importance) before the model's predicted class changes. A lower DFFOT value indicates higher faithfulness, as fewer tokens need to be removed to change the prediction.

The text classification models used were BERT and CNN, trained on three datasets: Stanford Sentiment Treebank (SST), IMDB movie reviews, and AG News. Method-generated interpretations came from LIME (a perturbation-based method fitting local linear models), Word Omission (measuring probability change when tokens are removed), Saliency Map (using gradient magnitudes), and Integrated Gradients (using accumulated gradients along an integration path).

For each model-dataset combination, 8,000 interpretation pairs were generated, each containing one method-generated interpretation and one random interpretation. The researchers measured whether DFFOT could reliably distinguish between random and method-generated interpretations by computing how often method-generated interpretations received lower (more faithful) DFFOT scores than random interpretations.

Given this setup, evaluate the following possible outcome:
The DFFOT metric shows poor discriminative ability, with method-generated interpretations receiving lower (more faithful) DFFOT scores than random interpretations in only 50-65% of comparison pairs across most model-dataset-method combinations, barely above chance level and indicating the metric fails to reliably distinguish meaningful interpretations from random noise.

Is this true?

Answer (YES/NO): NO